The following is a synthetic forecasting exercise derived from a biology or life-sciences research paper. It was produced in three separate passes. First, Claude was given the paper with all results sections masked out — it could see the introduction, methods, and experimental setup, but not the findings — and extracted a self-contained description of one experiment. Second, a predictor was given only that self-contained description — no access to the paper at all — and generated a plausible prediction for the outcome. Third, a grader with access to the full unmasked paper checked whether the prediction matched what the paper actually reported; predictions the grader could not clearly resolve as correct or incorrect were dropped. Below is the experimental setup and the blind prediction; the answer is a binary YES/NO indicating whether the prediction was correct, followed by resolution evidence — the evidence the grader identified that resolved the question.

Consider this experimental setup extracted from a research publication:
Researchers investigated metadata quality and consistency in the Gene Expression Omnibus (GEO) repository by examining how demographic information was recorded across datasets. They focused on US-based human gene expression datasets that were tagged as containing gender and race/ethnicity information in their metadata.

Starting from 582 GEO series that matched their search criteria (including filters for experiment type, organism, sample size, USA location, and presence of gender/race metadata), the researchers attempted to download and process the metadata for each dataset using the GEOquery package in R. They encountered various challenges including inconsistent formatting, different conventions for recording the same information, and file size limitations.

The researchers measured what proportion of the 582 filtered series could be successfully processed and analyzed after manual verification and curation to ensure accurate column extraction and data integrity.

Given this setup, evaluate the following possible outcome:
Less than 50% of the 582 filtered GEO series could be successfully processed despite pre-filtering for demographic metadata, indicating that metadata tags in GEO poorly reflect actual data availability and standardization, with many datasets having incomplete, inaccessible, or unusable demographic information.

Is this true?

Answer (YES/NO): YES